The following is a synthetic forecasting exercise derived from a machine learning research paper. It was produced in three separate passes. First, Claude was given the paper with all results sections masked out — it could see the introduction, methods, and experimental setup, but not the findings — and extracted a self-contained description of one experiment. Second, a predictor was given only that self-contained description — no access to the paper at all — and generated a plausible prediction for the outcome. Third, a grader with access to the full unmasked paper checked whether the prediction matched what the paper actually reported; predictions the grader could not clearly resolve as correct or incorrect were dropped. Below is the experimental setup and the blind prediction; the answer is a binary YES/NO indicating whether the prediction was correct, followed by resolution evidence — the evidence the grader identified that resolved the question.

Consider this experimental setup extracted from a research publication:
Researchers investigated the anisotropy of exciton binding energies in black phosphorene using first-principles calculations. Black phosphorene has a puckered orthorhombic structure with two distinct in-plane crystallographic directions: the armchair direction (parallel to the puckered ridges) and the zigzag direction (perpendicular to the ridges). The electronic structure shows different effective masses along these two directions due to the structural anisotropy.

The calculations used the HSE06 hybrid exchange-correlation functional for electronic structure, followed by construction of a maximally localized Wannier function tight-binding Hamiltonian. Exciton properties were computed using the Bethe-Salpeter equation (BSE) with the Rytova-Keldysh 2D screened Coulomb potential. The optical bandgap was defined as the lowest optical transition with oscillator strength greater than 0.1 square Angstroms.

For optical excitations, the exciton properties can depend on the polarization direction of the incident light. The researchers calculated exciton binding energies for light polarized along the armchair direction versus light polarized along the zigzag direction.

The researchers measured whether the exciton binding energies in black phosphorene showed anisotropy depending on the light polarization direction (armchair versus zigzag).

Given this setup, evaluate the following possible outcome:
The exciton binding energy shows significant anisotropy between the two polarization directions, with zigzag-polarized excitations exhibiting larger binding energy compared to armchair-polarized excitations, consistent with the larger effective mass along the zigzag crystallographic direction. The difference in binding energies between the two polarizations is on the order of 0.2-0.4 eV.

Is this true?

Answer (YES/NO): NO